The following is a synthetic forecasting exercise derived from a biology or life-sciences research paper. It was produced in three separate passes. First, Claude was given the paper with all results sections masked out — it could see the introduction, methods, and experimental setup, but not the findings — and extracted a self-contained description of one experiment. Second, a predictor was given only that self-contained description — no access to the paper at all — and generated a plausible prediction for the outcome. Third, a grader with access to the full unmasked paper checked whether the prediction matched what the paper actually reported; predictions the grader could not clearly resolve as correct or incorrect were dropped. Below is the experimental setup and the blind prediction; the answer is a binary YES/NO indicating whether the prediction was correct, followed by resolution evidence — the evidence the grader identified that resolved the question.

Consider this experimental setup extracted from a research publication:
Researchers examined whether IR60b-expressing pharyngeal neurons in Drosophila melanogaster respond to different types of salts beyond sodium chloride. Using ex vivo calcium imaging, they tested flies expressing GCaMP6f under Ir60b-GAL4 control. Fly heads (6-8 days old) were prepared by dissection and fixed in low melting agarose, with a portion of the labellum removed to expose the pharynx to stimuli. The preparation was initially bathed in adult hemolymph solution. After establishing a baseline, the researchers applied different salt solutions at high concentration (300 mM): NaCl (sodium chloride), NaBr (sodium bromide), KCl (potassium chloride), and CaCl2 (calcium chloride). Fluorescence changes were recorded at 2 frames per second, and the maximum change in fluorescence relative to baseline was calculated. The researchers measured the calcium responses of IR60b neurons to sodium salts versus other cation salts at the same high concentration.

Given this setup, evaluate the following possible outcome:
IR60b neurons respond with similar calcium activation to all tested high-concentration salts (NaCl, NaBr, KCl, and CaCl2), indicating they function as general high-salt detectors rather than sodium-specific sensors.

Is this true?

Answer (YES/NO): NO